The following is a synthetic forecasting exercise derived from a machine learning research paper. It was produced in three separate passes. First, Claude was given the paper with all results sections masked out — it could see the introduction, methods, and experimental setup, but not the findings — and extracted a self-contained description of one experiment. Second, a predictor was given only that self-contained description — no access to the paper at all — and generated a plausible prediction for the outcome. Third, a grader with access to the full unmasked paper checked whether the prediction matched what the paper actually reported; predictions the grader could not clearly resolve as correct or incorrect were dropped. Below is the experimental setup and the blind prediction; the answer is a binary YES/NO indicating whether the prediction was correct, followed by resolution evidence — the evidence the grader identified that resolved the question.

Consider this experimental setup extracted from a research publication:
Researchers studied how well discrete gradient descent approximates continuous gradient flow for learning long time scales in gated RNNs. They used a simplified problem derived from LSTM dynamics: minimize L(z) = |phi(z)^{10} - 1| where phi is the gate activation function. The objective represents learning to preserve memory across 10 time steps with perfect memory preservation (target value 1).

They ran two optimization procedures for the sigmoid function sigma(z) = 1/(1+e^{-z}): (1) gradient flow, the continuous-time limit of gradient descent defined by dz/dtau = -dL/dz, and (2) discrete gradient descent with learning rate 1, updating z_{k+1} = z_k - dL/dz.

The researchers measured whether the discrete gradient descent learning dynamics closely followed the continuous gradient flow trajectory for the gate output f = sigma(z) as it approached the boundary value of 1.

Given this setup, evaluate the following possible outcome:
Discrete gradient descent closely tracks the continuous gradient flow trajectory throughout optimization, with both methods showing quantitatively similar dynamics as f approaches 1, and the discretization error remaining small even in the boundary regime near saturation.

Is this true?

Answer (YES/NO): YES